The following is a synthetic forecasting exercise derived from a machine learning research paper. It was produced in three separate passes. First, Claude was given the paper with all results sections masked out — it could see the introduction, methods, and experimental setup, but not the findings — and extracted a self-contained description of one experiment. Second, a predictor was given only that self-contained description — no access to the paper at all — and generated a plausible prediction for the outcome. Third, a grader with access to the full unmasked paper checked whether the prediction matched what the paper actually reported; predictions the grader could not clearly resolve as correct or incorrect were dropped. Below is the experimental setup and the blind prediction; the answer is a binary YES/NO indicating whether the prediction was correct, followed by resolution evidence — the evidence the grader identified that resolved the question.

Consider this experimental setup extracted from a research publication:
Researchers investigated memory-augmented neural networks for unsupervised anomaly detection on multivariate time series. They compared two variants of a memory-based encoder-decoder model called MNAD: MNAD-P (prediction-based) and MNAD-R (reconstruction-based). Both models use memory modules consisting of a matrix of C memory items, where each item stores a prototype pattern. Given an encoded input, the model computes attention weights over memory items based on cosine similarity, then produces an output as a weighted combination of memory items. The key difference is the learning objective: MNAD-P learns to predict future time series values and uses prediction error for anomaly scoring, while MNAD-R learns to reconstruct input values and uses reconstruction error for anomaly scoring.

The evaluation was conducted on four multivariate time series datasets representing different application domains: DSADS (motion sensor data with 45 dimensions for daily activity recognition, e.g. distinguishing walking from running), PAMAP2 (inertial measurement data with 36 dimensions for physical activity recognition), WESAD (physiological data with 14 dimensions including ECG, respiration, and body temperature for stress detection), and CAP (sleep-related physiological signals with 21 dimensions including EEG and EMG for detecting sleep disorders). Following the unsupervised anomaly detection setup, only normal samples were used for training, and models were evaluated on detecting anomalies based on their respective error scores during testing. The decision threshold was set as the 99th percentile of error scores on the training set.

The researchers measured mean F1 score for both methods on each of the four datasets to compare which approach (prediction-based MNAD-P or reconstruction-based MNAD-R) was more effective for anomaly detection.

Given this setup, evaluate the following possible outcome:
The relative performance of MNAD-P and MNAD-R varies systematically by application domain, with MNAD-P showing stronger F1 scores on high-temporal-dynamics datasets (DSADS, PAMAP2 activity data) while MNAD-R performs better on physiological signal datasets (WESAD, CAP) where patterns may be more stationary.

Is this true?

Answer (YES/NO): NO